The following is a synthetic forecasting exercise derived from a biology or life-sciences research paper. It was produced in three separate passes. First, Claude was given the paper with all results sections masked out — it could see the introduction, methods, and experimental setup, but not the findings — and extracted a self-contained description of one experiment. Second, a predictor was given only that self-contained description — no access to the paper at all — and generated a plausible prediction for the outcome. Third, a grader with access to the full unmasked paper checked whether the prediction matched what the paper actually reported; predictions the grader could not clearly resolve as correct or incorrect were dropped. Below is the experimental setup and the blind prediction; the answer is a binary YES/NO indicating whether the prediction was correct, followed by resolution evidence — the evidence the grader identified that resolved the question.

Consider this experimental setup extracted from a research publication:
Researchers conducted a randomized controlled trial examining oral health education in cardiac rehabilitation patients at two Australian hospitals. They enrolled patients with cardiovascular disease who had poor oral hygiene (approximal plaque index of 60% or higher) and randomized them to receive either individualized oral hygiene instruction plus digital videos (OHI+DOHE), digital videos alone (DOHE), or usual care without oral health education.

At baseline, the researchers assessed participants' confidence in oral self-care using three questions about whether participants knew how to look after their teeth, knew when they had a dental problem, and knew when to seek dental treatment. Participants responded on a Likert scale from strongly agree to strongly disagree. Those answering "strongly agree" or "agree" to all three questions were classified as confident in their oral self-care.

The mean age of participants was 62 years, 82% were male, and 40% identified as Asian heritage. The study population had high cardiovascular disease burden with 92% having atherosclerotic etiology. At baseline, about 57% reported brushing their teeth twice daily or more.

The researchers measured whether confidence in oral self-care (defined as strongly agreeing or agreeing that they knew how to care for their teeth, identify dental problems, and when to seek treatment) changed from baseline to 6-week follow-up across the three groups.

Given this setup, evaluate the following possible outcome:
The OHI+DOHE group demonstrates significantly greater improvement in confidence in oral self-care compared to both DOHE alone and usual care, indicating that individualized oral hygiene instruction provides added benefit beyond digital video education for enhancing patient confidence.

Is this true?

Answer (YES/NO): NO